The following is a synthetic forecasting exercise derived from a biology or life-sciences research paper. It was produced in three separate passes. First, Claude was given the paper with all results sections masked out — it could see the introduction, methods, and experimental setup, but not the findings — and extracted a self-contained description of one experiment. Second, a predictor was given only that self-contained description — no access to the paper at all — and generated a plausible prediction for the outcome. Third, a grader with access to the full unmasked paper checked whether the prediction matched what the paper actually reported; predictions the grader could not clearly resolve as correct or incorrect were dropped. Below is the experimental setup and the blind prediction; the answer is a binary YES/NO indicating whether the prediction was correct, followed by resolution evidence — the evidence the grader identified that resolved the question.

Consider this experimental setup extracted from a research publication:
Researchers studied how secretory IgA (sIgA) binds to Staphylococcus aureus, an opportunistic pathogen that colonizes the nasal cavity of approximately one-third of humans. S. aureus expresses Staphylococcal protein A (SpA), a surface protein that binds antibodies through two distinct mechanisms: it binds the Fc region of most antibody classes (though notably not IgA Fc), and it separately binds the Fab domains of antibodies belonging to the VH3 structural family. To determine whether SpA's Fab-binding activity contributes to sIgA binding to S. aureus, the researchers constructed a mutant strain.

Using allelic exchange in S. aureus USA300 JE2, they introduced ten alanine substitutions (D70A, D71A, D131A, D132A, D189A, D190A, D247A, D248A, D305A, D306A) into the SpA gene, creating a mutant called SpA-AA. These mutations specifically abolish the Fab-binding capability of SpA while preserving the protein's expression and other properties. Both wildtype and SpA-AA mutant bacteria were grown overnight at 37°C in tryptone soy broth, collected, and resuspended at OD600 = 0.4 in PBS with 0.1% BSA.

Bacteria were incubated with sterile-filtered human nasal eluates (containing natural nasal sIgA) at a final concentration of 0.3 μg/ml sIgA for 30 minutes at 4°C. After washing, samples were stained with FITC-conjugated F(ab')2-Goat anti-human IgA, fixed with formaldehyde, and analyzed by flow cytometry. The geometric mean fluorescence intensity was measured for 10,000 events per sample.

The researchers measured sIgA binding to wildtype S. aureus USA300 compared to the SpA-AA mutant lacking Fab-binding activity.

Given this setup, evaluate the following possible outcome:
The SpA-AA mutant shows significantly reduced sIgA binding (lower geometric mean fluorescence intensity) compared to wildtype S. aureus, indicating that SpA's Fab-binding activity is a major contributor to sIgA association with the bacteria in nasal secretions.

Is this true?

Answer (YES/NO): YES